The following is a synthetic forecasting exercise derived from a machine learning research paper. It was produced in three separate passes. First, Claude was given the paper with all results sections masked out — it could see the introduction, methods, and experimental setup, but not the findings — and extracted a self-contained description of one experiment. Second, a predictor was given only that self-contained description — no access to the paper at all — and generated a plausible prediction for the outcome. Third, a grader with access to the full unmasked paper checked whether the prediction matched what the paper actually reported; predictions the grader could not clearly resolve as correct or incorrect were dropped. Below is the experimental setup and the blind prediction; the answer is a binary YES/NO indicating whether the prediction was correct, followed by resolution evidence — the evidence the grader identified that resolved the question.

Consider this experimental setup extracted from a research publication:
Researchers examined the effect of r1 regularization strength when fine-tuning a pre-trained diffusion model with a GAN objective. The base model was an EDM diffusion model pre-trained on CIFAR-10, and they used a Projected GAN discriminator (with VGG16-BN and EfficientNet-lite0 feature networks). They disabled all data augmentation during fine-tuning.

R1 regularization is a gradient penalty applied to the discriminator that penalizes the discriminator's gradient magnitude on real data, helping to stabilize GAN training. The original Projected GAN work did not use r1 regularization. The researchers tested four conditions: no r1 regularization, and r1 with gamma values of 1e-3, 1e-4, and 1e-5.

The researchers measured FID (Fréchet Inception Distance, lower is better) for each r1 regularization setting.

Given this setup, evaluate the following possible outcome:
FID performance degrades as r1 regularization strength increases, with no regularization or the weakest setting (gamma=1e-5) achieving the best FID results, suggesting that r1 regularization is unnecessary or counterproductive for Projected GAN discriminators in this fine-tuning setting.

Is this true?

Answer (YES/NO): NO